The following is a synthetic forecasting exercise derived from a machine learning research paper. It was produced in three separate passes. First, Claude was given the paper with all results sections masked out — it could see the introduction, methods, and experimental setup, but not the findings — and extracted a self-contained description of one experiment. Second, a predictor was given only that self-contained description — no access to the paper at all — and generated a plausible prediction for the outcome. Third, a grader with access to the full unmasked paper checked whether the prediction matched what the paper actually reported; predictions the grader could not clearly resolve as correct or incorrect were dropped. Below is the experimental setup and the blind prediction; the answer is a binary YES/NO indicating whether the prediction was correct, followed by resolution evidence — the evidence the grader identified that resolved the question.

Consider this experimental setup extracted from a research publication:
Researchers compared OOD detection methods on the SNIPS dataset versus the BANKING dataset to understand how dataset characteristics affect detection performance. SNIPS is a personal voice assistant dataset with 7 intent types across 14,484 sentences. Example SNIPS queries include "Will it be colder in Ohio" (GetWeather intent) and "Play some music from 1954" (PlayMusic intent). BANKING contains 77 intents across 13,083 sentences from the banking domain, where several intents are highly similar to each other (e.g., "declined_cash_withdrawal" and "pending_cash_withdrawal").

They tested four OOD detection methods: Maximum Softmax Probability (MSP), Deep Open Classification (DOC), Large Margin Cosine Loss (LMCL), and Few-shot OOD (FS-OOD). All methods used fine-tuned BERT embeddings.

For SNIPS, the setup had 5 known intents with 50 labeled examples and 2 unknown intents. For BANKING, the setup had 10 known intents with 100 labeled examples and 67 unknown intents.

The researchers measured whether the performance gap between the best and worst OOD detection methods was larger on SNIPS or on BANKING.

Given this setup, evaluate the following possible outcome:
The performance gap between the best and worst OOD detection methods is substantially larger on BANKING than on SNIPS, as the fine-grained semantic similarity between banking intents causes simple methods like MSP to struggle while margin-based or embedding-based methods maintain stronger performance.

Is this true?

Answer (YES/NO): YES